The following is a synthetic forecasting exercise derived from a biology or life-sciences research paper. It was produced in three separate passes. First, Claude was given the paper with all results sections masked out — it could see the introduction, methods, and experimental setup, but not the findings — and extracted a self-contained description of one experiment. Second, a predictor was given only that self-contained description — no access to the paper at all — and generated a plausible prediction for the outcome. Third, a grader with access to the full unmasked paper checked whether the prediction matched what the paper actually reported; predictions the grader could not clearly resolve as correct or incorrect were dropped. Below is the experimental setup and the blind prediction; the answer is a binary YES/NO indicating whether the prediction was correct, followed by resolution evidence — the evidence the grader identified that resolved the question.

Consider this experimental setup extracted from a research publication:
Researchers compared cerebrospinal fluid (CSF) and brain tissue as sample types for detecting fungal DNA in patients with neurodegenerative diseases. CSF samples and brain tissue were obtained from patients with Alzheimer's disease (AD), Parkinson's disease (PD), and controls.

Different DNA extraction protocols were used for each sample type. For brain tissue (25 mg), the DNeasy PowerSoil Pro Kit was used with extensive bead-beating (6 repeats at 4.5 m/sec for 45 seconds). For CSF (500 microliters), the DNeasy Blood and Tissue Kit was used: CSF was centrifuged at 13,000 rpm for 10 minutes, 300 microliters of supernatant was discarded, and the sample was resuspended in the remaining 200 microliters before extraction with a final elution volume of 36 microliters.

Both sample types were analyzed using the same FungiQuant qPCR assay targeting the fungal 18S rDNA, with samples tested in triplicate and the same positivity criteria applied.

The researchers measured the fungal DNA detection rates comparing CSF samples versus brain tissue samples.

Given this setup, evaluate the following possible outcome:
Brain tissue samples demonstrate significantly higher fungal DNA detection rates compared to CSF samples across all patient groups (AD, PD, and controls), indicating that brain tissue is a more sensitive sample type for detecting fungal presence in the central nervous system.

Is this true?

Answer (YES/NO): NO